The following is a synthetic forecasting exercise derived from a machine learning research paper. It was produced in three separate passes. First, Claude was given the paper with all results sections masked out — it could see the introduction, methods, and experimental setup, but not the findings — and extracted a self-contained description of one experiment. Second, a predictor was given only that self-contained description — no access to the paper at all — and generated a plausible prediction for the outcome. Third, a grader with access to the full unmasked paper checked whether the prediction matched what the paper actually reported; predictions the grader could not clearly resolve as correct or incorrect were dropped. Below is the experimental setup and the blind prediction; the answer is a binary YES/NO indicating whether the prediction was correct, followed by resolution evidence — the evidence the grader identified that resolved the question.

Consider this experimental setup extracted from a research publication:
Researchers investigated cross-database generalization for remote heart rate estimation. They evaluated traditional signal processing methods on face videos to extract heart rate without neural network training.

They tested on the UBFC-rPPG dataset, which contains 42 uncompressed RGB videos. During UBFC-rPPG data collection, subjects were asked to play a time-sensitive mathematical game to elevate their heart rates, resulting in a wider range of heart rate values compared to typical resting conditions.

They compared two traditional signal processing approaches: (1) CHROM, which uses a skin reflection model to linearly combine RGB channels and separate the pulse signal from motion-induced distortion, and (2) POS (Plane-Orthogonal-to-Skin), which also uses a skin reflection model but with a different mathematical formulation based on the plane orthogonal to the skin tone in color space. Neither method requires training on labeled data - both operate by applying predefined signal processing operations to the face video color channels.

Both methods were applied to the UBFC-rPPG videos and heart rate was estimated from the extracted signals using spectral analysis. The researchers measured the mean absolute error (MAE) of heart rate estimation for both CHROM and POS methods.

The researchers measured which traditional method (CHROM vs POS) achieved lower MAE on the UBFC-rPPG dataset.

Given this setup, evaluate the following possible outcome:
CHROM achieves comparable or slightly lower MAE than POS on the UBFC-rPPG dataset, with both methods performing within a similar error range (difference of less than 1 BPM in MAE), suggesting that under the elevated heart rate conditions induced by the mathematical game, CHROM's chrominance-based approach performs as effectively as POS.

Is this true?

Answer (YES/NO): YES